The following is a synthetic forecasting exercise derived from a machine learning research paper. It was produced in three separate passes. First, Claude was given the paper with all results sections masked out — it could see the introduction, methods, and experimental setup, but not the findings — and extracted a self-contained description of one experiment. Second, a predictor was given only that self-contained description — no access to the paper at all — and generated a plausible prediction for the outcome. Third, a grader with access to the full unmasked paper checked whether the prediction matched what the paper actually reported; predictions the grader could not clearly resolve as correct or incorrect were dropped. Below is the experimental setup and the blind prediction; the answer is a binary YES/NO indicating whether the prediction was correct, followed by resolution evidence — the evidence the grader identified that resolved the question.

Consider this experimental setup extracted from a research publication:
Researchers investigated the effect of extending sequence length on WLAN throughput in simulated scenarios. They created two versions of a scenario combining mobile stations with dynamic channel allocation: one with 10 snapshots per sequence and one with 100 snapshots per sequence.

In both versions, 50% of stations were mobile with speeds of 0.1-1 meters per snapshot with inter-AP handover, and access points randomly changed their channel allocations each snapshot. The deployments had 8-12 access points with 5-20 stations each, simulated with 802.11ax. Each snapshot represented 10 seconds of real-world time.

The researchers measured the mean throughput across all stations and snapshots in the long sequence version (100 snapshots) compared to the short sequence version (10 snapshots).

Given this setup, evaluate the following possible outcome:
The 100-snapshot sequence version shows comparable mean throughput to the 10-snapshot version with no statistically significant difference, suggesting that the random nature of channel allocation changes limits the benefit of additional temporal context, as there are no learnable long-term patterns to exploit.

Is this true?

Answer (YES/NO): NO